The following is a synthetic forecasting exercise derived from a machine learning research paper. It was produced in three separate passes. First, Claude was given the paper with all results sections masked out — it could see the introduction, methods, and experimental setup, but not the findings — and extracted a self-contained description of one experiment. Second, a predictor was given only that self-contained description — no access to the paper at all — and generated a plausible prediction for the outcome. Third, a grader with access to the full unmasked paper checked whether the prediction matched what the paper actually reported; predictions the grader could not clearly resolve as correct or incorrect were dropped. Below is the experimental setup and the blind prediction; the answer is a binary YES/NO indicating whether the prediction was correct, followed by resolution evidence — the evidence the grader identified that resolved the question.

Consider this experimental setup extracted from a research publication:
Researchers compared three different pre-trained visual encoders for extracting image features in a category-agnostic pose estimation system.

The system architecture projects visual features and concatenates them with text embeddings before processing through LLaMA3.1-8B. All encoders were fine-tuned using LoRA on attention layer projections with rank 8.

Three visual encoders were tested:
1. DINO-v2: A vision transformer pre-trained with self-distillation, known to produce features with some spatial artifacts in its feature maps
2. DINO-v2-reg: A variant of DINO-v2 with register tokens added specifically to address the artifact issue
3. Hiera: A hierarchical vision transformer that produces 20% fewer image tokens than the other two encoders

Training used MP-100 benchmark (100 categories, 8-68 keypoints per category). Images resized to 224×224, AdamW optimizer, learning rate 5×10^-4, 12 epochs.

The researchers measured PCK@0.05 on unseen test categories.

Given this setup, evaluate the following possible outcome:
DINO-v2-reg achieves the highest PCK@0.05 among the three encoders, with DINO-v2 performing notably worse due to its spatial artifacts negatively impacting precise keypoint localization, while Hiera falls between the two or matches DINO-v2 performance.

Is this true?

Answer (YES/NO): NO